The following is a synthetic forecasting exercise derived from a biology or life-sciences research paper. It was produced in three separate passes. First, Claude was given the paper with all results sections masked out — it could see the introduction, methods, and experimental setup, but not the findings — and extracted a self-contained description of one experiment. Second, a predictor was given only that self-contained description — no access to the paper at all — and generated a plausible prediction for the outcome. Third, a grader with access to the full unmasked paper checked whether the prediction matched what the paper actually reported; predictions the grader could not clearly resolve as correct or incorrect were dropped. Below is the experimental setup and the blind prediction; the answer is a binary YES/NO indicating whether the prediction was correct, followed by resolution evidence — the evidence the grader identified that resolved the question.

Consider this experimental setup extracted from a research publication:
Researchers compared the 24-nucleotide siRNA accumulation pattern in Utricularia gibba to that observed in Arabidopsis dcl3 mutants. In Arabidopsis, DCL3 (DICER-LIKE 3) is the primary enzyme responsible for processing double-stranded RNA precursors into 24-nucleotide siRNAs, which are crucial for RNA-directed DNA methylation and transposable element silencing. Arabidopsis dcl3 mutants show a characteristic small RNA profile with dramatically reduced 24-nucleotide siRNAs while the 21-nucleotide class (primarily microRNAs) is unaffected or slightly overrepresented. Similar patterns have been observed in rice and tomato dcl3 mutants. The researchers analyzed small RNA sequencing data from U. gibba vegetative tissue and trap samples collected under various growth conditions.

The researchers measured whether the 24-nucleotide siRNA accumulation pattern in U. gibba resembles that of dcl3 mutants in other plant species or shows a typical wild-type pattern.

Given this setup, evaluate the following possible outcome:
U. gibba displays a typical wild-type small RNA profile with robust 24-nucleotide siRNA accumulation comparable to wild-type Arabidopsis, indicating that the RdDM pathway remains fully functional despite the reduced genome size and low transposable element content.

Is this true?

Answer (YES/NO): NO